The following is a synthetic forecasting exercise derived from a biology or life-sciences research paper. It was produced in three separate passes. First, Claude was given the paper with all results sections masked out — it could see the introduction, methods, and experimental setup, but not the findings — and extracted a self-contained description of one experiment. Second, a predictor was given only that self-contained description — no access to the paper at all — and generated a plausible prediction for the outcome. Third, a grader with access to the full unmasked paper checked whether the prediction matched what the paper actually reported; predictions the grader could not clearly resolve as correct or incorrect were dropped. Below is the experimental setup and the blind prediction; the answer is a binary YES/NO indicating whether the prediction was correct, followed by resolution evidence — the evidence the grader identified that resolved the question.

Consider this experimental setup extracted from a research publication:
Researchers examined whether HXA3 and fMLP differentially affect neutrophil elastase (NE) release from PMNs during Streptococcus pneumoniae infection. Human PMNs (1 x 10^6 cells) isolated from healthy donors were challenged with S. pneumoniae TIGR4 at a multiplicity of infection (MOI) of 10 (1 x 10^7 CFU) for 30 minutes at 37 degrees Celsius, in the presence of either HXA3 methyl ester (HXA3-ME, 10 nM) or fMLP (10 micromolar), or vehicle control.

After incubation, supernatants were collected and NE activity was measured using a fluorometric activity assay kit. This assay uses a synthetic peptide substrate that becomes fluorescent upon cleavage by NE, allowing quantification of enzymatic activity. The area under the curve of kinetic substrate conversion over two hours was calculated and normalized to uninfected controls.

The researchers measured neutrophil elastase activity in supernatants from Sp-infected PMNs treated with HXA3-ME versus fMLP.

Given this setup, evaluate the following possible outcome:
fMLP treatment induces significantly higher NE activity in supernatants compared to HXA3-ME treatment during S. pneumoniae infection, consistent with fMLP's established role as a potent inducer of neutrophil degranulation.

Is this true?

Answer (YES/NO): NO